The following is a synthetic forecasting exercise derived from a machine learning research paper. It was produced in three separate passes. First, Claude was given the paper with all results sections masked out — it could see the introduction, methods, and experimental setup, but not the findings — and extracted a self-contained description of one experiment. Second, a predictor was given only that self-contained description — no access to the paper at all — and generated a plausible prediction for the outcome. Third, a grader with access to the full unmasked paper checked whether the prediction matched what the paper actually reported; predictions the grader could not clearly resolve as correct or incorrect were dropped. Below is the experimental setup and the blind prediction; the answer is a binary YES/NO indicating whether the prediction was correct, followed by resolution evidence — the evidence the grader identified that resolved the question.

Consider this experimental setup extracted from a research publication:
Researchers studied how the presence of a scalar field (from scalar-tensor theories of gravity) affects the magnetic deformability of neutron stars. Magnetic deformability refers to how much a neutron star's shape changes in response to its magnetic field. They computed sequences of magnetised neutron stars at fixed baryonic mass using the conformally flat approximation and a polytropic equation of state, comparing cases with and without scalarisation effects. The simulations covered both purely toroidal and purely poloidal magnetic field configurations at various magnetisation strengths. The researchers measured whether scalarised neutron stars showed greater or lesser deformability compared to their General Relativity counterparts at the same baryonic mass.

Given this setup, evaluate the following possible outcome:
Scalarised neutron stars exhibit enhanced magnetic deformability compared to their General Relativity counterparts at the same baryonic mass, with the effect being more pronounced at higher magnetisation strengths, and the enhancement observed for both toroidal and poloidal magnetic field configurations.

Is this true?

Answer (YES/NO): NO